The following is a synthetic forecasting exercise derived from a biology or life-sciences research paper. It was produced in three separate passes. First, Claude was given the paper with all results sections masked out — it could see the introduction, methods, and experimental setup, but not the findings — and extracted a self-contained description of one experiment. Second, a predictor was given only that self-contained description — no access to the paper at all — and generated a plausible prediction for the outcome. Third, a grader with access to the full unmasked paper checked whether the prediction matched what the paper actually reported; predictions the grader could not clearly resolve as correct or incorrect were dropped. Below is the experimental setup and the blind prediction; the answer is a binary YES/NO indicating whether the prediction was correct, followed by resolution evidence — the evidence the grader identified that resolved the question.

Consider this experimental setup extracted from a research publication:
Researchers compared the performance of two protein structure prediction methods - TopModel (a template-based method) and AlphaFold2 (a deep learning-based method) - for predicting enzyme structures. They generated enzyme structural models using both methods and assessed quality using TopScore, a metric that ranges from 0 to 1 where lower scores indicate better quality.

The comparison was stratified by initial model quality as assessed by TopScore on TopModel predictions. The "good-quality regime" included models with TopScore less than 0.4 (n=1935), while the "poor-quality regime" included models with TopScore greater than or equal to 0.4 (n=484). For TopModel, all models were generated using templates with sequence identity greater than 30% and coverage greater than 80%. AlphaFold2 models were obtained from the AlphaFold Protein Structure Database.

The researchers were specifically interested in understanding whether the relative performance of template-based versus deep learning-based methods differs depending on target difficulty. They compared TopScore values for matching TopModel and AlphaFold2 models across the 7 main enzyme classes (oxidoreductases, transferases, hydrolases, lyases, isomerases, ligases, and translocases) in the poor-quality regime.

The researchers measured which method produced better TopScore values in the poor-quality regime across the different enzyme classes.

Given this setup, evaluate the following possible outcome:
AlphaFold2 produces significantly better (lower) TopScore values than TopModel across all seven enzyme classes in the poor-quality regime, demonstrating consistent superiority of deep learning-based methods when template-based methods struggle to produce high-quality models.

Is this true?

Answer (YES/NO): NO